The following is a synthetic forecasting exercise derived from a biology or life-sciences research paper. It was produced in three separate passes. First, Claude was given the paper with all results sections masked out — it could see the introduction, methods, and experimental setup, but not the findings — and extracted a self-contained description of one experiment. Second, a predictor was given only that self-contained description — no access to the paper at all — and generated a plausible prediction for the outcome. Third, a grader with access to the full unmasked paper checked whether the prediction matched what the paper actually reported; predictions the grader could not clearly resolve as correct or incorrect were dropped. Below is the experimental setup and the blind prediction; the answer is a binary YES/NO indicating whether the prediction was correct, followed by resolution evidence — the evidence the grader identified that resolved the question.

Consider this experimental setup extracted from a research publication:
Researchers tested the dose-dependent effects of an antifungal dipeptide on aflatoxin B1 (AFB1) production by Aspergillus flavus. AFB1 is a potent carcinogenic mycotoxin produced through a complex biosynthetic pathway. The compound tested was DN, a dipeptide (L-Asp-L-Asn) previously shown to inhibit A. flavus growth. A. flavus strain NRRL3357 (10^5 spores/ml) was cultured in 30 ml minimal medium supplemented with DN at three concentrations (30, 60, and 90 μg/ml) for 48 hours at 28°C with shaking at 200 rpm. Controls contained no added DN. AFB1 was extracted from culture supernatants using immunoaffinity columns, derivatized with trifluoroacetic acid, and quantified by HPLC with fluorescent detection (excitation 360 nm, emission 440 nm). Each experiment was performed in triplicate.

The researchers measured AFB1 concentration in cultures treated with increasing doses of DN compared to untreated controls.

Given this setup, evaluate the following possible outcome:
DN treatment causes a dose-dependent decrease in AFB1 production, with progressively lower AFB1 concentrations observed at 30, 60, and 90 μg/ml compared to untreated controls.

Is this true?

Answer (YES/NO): YES